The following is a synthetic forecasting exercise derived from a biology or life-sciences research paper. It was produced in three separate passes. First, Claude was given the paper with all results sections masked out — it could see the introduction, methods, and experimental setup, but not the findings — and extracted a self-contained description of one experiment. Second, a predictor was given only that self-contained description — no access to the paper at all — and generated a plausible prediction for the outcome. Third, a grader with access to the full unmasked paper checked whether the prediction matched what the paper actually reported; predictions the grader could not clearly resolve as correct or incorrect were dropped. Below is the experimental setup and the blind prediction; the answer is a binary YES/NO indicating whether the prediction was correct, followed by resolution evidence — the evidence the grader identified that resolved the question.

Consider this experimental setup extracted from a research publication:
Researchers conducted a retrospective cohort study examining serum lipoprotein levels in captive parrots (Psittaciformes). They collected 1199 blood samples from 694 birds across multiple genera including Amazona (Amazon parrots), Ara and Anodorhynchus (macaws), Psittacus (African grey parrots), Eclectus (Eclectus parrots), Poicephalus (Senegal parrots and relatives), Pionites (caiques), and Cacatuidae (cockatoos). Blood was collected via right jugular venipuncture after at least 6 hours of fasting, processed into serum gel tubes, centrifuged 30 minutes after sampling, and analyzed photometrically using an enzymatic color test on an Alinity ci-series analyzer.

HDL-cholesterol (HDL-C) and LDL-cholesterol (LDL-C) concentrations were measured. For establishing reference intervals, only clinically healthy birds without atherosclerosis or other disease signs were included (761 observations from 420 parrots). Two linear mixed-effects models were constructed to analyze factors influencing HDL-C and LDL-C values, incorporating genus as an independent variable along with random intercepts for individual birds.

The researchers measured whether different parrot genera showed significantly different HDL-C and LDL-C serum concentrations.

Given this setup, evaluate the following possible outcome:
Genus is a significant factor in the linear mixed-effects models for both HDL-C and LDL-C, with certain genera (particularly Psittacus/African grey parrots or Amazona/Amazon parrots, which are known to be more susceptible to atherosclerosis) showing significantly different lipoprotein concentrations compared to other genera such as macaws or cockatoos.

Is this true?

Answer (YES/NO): YES